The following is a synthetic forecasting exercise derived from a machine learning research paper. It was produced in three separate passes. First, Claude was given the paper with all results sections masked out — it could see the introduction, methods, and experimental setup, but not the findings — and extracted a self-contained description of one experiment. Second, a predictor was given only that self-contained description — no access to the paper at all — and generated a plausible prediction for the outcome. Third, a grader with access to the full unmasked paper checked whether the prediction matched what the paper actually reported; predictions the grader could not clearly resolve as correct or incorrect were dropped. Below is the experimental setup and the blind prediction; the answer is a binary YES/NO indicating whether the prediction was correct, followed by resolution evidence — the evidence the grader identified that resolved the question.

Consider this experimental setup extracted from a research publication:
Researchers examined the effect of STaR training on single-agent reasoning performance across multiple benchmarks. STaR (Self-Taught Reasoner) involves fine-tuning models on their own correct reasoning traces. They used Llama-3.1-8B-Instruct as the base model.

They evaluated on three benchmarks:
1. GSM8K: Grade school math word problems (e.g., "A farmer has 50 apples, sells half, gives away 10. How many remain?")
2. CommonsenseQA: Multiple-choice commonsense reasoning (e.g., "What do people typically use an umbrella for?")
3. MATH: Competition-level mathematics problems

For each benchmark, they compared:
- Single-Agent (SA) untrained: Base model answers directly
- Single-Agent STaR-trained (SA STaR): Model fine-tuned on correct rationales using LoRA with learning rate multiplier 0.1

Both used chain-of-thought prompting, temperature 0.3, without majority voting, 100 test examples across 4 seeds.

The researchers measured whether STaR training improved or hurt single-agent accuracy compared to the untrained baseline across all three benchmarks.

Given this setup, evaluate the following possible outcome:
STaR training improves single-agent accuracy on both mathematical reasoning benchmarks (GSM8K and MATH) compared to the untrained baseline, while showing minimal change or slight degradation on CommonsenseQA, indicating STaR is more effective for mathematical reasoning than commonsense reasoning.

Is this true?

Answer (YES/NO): NO